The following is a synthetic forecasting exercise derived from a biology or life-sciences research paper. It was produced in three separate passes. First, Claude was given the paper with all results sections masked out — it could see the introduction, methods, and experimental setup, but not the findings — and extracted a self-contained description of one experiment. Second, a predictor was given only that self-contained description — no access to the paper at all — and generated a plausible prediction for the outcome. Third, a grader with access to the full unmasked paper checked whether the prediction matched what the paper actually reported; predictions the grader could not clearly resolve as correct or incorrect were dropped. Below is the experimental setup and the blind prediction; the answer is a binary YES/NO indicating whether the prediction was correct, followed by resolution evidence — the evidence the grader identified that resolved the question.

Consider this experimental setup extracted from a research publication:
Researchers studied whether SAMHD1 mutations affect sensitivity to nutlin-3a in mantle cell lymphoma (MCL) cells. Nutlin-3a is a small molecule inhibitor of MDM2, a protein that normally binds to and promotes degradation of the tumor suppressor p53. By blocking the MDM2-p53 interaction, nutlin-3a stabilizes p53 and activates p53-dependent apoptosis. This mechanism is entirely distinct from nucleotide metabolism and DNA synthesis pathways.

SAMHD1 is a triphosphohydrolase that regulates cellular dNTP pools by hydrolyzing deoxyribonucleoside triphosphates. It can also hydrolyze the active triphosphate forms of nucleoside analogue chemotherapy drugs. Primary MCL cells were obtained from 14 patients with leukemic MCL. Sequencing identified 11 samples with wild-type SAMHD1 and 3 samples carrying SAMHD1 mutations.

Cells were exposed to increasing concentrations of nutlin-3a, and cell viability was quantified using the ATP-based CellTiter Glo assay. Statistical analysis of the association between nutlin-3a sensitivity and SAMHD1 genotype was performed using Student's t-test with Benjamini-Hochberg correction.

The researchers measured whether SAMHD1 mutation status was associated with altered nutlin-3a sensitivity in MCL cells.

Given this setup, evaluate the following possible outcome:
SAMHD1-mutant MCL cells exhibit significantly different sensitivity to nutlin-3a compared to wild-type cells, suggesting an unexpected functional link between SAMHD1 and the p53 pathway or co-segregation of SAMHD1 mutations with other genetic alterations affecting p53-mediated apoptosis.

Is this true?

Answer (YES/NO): NO